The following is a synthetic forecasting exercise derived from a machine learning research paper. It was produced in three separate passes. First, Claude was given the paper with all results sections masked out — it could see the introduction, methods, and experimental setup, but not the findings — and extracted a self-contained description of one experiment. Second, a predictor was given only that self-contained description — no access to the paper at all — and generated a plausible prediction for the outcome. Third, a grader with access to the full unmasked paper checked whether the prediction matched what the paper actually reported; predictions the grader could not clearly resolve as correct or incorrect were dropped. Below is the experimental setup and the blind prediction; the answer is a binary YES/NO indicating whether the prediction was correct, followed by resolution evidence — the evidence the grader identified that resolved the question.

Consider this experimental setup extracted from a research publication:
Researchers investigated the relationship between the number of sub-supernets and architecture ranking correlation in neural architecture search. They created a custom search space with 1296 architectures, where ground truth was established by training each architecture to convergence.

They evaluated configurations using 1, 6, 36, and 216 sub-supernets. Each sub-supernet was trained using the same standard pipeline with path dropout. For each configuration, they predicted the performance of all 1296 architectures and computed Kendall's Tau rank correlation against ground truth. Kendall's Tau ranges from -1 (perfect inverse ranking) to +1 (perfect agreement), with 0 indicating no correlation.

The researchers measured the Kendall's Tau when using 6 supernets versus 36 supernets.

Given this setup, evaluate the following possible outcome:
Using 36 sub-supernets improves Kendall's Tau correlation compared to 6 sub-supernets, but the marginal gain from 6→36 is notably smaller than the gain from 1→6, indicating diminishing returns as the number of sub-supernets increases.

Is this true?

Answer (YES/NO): NO